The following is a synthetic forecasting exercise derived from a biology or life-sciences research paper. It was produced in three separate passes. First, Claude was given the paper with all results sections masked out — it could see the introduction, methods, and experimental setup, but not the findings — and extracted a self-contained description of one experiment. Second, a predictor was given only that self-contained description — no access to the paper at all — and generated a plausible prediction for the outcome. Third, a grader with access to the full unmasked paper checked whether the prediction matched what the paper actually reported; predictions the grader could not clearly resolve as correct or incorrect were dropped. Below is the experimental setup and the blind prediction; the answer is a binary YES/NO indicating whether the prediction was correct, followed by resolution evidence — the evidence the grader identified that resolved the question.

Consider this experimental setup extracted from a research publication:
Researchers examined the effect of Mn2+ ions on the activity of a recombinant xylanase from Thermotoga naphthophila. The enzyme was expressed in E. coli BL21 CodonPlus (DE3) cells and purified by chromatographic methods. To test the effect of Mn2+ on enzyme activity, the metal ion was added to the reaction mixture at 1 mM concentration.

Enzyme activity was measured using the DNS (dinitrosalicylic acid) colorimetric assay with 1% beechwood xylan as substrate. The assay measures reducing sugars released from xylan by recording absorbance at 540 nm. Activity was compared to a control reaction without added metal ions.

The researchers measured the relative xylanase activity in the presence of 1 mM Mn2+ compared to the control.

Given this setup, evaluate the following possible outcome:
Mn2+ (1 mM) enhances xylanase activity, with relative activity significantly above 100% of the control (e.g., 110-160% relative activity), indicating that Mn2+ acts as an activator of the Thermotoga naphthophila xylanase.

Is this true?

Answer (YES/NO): YES